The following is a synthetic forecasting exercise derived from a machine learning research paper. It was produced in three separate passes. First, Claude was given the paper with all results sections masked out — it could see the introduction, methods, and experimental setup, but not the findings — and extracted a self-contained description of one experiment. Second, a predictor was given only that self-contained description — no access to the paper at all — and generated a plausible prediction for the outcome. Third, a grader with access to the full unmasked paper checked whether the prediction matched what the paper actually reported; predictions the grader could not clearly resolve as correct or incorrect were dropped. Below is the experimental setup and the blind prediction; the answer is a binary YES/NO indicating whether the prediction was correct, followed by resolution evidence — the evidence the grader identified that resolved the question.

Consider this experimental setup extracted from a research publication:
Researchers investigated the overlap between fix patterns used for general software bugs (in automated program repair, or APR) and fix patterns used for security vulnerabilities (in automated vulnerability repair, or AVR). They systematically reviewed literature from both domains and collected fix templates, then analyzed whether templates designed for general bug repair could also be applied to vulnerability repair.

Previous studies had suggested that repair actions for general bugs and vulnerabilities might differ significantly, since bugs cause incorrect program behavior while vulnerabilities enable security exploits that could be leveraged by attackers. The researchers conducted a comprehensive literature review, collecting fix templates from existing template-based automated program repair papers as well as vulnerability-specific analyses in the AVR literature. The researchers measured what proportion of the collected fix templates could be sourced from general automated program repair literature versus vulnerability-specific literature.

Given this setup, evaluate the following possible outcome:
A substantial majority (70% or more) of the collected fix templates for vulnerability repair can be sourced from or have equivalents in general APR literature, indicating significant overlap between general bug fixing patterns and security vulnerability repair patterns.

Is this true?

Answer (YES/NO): NO